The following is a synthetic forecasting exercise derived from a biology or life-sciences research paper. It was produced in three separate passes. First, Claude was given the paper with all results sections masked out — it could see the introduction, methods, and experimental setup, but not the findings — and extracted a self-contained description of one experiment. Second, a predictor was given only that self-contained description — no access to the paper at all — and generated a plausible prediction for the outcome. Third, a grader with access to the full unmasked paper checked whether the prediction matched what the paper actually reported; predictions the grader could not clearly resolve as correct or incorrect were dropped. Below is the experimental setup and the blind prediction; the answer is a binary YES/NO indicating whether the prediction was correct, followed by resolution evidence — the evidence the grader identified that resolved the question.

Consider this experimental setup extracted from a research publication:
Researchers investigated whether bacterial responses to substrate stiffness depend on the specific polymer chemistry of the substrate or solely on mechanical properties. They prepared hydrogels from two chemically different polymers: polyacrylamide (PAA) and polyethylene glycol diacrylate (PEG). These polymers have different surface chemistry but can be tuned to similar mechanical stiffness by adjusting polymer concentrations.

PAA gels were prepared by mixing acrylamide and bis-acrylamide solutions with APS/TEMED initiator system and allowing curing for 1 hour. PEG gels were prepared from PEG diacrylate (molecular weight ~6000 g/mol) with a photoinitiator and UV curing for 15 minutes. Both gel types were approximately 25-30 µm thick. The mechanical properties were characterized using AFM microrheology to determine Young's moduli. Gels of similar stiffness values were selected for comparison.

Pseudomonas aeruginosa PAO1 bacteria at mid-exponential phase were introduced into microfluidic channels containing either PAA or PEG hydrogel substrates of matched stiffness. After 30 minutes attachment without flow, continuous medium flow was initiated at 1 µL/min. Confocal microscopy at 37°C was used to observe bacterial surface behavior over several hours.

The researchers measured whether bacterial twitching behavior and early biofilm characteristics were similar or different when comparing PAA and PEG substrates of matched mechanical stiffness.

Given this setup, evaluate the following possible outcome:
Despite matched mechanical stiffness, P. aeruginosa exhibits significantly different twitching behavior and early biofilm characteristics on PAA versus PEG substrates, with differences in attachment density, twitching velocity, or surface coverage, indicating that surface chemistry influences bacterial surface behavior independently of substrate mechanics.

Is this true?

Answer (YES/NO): NO